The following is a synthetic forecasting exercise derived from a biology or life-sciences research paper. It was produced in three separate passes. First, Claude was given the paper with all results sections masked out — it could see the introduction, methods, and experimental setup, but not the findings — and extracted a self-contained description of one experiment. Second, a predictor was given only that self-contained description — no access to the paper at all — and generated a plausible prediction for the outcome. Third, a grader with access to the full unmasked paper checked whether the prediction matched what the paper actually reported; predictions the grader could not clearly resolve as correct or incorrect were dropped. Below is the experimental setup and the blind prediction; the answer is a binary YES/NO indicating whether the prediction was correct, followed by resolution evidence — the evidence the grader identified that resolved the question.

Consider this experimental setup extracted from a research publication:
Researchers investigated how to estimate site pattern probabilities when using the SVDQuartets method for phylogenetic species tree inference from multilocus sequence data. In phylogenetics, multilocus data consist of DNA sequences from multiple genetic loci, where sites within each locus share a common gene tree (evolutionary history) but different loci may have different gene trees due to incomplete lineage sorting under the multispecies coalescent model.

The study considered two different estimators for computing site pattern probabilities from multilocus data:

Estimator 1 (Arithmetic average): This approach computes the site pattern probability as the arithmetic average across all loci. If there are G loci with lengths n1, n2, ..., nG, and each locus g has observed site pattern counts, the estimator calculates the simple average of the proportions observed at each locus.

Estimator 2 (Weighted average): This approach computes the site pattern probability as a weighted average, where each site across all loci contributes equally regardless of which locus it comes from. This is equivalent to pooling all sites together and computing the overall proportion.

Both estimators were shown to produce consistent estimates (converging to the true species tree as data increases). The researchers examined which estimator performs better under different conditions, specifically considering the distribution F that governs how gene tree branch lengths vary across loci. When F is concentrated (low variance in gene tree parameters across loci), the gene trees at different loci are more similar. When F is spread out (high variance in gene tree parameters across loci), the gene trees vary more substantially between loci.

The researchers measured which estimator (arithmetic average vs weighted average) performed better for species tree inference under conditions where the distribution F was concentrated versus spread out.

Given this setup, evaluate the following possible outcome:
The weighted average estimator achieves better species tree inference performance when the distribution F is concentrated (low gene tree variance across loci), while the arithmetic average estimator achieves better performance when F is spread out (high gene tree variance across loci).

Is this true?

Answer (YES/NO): NO